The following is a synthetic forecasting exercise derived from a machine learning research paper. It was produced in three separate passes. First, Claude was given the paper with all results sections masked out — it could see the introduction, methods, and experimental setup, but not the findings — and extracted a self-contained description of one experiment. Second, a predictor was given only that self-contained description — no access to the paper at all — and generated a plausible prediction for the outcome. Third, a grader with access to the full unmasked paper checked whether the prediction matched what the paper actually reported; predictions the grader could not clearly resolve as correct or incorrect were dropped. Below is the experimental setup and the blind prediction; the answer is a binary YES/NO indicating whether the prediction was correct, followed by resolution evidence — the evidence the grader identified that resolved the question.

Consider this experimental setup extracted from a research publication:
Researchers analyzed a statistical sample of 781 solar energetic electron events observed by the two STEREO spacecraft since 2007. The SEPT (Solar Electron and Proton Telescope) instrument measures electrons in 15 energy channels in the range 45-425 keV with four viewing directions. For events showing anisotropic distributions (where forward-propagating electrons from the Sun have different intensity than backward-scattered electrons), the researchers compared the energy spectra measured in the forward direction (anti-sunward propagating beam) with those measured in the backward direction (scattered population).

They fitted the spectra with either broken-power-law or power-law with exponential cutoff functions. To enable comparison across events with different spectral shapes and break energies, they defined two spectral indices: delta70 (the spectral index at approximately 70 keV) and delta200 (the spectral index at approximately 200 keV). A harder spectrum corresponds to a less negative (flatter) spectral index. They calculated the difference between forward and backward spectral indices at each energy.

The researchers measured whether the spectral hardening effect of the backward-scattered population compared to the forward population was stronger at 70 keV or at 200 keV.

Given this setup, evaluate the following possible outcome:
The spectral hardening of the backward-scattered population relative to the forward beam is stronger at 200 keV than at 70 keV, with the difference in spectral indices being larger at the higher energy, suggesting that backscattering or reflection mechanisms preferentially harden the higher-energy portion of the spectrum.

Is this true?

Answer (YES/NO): YES